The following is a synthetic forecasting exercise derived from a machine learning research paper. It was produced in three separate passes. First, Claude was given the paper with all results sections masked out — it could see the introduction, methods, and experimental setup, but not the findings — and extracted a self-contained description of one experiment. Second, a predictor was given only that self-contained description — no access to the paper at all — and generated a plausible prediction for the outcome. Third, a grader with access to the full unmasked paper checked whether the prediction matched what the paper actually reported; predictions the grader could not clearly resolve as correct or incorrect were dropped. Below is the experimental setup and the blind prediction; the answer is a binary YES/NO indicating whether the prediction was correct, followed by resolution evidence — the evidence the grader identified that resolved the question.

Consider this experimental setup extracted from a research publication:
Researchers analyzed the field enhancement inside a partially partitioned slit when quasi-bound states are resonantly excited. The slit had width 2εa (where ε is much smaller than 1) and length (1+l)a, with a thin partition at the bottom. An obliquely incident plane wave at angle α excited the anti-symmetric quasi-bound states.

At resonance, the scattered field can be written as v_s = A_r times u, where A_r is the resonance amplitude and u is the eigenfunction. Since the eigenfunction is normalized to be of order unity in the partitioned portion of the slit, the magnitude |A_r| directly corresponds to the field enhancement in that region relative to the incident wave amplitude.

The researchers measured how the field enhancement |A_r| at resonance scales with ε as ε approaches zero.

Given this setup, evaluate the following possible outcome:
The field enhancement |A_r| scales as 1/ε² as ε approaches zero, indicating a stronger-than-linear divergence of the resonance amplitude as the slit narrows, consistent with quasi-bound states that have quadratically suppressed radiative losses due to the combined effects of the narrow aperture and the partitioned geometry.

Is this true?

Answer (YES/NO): NO